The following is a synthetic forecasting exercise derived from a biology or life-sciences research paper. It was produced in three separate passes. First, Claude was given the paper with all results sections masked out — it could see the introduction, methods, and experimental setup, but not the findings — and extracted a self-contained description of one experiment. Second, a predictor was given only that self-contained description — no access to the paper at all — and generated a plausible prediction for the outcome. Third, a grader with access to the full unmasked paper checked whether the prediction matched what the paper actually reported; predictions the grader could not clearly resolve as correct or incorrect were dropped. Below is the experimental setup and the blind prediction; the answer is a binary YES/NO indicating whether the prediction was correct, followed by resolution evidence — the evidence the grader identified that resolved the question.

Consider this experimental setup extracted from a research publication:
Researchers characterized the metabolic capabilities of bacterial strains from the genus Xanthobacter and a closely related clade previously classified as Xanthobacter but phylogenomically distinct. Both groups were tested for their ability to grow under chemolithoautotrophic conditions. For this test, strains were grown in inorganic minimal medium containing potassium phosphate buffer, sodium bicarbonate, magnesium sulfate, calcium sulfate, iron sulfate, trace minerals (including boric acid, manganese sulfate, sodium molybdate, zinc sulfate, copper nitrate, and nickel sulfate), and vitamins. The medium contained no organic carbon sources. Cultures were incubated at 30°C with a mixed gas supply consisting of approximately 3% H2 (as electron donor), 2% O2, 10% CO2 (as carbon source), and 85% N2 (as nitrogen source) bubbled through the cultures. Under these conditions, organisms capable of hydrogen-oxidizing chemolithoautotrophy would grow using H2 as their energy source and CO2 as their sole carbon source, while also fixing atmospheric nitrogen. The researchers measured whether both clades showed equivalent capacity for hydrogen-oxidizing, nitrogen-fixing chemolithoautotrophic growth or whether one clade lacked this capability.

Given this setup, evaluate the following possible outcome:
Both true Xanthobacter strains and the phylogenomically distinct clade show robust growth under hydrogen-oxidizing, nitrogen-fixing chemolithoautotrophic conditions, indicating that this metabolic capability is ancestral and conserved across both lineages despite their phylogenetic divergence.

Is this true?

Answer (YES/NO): NO